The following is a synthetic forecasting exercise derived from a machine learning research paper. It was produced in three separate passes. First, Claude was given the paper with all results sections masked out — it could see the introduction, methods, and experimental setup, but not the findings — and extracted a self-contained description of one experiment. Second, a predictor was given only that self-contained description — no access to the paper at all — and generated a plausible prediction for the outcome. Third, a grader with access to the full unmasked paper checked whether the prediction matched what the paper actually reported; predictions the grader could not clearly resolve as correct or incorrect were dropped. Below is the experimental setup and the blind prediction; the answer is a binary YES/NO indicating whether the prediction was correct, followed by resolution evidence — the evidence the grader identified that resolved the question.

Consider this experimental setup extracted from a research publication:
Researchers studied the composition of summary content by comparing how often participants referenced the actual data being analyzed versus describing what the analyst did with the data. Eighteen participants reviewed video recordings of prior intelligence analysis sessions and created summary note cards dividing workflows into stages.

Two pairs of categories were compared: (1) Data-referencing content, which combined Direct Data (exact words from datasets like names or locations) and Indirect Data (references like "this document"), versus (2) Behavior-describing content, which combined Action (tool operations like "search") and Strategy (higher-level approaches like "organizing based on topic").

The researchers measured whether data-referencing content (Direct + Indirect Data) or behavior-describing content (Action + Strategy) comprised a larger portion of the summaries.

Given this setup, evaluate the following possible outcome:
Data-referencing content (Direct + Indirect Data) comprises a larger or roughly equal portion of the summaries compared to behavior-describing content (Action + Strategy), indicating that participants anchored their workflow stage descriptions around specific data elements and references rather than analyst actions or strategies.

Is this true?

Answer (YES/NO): YES